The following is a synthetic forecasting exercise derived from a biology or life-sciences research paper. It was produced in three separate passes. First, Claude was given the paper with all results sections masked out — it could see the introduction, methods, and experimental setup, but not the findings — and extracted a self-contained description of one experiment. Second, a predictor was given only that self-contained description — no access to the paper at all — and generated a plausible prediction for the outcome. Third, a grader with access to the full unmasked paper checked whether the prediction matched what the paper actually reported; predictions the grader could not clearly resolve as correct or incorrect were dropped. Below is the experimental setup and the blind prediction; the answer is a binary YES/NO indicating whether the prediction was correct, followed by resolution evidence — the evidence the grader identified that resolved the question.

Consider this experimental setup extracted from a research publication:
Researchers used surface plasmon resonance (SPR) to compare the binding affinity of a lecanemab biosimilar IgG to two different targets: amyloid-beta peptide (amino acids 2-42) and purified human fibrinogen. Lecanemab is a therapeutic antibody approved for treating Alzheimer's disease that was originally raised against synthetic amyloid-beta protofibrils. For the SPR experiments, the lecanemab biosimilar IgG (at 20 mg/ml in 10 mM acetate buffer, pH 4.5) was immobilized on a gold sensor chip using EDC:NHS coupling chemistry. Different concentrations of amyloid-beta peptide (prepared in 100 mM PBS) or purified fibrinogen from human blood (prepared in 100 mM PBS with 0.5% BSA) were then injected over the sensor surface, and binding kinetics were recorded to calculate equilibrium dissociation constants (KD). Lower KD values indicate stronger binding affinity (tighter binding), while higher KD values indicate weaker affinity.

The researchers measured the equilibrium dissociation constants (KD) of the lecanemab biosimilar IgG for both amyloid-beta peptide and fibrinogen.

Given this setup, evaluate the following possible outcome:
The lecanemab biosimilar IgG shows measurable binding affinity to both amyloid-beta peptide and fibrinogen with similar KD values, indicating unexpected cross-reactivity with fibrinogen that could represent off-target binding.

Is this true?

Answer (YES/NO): NO